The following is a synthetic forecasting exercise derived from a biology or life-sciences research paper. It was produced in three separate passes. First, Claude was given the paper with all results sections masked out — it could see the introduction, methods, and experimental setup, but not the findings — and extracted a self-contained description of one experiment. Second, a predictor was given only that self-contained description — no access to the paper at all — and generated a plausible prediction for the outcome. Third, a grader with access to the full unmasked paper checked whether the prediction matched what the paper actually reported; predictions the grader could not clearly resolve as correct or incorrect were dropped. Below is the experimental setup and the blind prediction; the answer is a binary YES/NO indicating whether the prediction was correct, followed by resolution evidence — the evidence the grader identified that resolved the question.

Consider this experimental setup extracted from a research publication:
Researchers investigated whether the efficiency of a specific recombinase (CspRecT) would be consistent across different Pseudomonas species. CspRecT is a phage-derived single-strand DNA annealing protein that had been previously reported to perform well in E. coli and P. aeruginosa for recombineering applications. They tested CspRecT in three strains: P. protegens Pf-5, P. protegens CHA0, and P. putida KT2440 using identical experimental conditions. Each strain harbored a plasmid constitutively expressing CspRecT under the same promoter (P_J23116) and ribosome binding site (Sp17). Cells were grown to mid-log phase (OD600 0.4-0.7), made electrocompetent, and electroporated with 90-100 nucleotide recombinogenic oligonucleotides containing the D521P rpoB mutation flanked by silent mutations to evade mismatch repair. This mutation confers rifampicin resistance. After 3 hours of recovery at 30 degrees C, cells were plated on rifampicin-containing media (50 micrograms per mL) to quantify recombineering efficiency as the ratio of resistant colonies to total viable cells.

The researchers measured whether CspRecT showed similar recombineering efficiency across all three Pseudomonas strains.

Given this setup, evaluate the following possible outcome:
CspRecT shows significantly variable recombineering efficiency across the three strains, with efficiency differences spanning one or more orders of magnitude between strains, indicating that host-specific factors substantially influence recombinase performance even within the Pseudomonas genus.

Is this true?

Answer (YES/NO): YES